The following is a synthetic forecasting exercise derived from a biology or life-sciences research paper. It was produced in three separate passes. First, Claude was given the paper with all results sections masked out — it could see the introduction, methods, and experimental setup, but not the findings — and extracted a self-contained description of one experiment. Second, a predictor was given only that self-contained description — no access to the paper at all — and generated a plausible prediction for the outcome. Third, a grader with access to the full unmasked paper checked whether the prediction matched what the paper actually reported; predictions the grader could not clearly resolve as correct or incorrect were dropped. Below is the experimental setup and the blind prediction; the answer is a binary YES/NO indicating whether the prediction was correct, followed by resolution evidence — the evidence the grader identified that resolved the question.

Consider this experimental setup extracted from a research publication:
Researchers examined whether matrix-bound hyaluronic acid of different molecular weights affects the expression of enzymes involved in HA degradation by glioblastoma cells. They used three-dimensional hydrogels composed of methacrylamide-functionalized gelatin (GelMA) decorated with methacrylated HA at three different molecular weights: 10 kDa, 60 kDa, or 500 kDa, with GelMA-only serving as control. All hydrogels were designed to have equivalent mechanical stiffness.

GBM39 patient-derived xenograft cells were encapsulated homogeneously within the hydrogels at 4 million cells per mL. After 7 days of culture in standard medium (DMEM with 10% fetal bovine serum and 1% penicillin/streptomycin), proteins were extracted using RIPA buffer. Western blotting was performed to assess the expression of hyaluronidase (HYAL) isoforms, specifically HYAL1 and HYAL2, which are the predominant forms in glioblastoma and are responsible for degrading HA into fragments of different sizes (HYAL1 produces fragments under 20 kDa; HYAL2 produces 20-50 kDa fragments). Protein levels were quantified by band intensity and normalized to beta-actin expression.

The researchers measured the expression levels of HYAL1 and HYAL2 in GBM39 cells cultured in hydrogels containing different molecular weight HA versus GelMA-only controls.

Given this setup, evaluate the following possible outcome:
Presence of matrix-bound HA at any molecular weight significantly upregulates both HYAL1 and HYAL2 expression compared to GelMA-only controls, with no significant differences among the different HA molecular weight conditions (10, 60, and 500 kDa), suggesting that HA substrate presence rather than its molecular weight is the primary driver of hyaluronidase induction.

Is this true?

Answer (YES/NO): NO